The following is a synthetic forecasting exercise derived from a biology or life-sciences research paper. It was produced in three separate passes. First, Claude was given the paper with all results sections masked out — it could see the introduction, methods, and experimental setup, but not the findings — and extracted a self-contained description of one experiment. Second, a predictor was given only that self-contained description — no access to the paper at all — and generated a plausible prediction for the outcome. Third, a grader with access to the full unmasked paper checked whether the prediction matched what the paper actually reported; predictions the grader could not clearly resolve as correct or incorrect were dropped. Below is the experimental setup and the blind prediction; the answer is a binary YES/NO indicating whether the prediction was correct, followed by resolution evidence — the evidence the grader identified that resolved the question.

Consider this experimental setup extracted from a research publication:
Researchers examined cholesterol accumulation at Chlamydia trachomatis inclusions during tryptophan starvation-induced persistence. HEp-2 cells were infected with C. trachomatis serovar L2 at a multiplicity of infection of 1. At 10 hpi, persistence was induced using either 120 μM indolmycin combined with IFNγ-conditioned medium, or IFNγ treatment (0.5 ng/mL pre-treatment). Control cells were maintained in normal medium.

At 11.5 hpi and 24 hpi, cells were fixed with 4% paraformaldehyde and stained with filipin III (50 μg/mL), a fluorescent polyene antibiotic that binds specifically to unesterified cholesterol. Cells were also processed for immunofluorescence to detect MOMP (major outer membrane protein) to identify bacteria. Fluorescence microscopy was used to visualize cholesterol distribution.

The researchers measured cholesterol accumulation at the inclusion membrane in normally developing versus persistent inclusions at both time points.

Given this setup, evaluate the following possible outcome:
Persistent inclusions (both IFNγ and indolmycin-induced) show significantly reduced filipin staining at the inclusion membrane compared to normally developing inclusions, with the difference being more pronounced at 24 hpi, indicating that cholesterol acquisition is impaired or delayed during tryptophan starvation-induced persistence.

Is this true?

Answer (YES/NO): NO